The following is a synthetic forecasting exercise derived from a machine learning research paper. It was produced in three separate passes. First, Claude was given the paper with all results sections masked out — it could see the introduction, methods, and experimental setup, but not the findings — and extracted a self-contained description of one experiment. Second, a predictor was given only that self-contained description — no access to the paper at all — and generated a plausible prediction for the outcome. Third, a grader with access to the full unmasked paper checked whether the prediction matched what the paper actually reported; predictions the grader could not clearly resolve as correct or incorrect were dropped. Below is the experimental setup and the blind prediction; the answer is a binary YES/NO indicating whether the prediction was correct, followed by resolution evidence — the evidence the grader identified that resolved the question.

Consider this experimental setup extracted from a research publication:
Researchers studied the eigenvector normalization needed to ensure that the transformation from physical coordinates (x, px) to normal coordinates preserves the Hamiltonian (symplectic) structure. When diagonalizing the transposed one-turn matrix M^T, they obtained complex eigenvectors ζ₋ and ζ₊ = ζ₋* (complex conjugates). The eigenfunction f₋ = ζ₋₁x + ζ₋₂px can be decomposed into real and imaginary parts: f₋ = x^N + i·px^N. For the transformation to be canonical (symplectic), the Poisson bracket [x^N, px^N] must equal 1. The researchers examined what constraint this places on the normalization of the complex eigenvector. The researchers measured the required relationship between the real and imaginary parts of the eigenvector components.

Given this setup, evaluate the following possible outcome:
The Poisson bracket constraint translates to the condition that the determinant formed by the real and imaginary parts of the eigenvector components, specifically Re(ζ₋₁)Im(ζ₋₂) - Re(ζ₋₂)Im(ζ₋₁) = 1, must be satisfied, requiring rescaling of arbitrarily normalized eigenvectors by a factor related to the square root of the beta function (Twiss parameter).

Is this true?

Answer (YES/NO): NO